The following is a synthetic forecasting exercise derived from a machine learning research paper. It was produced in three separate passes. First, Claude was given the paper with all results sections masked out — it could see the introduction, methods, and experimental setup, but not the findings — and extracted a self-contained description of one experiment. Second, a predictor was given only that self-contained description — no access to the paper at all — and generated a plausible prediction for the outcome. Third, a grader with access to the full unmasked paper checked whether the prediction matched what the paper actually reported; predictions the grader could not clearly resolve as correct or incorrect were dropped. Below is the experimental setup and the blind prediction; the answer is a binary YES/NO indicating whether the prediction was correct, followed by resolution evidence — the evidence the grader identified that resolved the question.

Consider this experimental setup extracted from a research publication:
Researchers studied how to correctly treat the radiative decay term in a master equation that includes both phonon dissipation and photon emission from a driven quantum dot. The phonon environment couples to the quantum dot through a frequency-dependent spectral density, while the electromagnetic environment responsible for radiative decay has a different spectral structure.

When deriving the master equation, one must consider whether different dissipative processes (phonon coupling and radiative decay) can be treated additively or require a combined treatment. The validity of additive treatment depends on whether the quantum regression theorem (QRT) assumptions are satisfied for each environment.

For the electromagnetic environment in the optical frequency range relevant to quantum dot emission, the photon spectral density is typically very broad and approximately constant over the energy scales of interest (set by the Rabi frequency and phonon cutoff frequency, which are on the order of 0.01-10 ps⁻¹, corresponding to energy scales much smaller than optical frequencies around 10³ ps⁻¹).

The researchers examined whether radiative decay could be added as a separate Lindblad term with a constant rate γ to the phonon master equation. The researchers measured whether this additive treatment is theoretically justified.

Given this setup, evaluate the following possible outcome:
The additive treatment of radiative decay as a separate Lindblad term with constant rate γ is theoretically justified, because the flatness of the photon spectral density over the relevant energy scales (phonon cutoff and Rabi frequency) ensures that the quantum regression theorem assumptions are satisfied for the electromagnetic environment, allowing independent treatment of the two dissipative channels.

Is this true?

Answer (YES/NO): YES